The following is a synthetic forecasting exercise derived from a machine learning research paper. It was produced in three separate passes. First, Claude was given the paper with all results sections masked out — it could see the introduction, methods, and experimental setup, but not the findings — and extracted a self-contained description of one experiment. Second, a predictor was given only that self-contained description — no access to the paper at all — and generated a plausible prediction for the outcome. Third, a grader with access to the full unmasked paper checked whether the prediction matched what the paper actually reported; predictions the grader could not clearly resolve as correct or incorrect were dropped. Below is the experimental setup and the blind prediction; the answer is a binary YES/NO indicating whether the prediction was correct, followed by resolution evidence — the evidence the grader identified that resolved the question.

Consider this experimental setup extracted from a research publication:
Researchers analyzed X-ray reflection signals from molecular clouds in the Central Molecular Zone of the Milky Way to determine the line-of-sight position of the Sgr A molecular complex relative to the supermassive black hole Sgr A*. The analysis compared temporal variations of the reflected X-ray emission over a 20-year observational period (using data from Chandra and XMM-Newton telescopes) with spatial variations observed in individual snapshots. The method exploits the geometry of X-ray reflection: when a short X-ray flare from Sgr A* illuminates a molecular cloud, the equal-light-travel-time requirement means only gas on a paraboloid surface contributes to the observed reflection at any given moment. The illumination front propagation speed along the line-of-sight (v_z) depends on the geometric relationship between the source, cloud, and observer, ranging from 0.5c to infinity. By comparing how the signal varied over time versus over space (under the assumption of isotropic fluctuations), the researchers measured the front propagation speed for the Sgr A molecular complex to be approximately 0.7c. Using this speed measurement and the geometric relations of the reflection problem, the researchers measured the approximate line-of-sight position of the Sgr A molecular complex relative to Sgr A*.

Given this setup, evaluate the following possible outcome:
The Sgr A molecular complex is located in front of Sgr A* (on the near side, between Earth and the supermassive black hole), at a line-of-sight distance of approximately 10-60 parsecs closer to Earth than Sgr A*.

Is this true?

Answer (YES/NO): NO